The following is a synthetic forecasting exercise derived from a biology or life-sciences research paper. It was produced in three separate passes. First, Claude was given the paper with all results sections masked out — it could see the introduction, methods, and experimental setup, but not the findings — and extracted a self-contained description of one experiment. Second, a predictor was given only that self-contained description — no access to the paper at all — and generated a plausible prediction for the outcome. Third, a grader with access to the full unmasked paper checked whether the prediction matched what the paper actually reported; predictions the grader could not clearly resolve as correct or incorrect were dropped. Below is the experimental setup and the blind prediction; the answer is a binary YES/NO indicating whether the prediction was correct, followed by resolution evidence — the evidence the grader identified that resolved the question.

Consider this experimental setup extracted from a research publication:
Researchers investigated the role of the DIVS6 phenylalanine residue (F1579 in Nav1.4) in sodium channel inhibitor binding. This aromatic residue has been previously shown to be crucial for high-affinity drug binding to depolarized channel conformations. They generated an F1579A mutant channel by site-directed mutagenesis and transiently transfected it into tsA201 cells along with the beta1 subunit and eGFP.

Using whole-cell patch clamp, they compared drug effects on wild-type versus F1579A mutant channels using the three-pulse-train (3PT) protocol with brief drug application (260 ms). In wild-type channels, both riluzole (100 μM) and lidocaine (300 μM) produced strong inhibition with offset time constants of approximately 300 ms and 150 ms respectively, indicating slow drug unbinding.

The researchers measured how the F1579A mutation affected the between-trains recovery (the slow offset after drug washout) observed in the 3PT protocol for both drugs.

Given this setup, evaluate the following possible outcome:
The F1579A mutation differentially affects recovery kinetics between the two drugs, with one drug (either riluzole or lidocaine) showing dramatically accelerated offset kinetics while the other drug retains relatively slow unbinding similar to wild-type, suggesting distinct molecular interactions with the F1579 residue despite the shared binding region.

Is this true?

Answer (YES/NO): NO